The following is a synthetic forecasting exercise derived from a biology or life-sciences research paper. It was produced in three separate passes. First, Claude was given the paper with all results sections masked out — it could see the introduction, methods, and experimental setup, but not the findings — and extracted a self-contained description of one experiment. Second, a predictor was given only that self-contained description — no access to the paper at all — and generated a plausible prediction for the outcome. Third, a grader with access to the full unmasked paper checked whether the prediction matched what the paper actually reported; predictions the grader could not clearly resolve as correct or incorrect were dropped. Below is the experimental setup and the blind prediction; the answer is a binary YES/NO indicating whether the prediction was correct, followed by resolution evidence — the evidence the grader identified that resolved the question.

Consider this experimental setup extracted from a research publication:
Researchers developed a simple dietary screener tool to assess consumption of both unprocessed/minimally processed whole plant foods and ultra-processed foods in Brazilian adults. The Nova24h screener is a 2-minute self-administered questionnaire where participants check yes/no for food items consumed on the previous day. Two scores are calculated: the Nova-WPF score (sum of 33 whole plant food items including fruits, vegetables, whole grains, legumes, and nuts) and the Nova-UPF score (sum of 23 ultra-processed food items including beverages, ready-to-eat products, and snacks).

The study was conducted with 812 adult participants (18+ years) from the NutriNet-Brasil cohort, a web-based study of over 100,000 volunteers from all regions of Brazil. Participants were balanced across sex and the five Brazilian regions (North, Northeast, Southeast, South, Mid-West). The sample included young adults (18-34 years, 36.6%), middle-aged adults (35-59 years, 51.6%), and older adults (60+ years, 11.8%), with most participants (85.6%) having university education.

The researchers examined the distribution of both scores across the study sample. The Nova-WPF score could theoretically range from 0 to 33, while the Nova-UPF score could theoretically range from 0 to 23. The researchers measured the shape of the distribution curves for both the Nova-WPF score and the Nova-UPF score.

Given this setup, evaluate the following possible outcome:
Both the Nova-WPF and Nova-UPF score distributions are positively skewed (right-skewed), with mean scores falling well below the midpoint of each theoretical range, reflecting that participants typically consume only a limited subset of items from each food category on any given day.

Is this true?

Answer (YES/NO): NO